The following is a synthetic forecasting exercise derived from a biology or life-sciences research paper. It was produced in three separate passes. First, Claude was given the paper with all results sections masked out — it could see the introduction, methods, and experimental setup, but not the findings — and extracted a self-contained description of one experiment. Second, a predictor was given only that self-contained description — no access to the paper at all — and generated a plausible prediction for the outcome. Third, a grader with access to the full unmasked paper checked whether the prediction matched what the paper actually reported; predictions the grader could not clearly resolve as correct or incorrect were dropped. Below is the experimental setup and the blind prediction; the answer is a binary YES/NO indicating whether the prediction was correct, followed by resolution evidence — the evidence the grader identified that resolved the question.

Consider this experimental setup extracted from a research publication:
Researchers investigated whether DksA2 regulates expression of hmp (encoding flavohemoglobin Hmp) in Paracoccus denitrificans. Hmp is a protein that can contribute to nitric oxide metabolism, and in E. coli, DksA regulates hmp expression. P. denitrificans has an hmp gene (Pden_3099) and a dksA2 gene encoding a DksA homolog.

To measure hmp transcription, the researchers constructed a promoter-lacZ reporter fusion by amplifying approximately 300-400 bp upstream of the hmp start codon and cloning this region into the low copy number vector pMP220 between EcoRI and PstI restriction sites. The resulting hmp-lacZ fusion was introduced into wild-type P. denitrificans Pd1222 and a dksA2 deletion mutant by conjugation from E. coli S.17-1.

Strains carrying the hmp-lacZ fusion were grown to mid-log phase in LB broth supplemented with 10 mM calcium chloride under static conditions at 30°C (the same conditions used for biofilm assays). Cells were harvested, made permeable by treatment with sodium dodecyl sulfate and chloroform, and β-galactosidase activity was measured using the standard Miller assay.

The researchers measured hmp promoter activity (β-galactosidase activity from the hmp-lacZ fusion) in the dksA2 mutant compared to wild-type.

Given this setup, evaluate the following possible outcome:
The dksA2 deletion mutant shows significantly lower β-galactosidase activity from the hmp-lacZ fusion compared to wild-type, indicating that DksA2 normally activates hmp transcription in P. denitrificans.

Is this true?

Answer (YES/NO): NO